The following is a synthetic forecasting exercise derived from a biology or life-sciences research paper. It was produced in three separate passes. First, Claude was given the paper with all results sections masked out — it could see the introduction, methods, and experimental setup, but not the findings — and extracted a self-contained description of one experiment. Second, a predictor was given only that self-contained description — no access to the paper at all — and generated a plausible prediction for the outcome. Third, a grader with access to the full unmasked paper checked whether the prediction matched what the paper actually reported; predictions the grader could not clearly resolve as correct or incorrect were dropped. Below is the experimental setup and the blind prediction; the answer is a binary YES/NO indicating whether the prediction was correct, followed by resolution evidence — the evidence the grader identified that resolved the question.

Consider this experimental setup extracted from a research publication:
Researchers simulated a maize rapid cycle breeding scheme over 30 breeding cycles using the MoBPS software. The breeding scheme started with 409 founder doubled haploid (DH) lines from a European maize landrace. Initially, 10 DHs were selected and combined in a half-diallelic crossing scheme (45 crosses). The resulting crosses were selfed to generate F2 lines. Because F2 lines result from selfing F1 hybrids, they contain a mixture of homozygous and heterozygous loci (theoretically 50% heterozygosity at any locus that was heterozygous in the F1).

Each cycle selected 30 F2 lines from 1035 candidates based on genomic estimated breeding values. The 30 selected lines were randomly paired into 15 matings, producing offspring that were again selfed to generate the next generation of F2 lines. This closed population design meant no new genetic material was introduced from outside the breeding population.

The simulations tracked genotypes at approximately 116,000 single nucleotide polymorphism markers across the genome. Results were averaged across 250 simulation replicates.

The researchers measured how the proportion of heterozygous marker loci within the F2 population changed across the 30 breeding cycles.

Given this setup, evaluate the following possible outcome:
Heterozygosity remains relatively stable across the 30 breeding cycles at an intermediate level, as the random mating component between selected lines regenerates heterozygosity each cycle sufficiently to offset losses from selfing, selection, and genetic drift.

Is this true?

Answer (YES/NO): NO